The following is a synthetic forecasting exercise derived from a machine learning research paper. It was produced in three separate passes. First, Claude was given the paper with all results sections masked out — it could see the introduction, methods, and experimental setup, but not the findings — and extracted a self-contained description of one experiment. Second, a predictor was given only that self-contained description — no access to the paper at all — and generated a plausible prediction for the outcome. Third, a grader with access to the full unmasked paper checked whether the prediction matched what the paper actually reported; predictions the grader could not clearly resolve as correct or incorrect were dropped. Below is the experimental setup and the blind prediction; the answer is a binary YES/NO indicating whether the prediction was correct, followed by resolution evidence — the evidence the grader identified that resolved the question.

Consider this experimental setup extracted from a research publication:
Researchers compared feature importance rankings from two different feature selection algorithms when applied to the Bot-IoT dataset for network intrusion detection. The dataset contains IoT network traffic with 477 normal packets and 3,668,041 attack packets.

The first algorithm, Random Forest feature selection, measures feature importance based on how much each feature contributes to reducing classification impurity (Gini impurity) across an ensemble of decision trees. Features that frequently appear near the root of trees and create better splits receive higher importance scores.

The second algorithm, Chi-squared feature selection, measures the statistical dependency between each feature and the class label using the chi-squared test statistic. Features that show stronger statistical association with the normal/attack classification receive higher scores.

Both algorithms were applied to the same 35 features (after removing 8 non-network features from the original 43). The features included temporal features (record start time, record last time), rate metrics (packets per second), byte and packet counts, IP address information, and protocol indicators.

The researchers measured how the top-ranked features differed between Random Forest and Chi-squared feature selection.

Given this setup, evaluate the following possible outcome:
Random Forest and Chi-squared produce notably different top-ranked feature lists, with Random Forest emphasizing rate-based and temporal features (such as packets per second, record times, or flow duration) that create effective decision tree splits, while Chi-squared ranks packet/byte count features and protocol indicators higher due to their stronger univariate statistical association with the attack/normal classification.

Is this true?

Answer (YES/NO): NO